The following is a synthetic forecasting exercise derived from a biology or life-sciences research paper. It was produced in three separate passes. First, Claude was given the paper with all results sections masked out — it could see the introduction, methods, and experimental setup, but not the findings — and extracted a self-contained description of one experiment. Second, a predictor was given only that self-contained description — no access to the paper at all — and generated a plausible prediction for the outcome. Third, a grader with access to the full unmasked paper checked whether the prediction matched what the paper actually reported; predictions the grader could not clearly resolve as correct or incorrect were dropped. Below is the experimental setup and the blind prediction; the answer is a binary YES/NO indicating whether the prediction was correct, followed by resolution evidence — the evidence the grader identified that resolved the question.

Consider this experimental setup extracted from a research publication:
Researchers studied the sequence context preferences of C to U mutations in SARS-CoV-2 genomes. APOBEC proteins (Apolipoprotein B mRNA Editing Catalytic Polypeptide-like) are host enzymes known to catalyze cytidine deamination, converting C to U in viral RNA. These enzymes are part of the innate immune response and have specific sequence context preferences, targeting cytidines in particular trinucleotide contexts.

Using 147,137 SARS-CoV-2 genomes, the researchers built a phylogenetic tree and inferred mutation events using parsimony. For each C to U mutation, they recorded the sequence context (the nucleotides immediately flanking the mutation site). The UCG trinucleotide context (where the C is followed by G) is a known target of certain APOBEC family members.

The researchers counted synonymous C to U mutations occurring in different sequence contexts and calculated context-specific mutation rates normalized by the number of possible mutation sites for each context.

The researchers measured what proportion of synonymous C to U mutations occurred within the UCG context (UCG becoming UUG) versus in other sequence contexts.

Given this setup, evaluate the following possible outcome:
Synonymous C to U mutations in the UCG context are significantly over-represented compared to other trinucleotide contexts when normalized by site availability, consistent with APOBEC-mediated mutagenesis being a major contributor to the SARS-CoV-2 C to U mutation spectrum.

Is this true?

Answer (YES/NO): NO